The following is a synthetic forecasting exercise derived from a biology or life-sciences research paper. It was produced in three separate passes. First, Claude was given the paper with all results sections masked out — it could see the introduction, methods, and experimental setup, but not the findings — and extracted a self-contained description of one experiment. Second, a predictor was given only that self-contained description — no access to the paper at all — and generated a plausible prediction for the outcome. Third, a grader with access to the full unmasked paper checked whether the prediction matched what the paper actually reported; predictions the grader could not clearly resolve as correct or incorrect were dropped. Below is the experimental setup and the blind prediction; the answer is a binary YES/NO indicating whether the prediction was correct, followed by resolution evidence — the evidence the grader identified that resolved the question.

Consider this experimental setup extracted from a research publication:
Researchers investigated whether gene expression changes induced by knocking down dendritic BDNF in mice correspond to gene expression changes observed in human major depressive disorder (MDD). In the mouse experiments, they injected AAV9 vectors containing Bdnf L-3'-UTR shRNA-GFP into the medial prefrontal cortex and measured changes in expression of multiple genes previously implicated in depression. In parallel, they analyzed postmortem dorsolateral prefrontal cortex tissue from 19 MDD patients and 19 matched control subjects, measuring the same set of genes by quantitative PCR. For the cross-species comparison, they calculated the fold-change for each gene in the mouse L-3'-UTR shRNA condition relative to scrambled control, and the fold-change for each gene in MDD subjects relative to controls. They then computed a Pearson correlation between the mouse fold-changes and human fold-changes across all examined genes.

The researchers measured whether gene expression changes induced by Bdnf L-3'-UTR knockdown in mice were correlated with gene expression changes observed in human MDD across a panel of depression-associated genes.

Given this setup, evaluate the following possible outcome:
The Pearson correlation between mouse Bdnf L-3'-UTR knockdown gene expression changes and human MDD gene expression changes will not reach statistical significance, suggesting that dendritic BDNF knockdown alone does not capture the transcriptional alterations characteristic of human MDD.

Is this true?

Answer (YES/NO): NO